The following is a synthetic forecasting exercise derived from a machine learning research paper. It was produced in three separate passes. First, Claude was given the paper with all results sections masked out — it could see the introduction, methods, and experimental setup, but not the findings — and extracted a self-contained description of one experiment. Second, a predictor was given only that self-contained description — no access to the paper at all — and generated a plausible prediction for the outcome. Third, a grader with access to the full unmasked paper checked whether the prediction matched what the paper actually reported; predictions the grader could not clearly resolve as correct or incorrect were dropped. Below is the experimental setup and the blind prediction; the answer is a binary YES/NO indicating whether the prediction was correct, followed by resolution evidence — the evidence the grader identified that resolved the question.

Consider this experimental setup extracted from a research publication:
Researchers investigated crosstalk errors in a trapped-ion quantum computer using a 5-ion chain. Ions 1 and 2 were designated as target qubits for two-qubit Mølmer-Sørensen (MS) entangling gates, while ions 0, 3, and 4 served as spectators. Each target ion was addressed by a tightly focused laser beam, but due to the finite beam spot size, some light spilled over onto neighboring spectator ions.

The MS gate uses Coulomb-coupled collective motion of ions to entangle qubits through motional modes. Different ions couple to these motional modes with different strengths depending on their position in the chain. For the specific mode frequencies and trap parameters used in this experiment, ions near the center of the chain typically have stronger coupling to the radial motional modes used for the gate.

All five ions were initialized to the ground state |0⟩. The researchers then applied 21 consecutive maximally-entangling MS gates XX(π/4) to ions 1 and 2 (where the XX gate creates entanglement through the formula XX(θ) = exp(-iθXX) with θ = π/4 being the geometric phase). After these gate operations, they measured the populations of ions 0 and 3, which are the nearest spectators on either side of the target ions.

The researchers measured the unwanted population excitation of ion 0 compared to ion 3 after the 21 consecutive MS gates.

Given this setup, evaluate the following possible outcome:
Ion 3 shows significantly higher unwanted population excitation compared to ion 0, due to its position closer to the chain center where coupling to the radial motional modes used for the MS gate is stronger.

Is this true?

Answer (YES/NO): YES